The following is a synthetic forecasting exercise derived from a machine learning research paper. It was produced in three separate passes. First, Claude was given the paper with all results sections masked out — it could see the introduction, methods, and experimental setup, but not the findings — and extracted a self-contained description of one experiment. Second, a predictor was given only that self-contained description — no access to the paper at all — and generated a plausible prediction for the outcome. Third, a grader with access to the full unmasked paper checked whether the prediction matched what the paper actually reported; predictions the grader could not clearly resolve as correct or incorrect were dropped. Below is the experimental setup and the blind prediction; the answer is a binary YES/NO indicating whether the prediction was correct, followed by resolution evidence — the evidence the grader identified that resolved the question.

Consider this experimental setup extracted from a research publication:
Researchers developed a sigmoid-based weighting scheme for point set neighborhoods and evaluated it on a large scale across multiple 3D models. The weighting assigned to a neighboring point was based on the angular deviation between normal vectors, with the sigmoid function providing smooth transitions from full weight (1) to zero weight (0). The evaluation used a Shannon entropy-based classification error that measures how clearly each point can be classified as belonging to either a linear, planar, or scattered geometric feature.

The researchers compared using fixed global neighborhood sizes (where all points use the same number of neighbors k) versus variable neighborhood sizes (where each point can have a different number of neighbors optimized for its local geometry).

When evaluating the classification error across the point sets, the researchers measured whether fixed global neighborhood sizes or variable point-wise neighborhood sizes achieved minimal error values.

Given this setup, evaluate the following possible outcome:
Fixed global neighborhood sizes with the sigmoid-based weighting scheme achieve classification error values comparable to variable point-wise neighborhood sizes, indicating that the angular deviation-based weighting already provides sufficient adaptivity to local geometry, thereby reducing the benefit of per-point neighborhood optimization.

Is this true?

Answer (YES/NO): NO